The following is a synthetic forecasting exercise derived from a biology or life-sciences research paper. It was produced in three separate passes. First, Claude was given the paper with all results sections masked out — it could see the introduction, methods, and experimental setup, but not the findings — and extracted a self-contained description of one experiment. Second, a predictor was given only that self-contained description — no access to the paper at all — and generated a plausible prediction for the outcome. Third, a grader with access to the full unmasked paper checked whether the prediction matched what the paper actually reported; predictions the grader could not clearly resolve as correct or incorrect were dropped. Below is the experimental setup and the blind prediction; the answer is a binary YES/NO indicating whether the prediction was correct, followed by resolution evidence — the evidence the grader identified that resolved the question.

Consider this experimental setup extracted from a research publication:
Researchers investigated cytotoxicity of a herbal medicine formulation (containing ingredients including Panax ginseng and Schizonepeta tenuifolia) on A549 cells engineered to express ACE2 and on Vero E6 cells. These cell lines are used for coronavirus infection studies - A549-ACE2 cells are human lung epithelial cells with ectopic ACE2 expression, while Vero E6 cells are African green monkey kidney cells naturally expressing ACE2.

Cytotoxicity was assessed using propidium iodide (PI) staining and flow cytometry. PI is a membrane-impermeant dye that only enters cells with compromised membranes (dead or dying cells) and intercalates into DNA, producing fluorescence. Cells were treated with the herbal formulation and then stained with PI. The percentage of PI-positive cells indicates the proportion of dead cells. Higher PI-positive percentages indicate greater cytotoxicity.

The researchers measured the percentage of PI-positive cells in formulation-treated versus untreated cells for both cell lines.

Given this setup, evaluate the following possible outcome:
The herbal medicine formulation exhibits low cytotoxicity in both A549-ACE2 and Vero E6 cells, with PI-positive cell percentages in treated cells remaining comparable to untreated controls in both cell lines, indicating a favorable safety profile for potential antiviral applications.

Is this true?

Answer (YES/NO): NO